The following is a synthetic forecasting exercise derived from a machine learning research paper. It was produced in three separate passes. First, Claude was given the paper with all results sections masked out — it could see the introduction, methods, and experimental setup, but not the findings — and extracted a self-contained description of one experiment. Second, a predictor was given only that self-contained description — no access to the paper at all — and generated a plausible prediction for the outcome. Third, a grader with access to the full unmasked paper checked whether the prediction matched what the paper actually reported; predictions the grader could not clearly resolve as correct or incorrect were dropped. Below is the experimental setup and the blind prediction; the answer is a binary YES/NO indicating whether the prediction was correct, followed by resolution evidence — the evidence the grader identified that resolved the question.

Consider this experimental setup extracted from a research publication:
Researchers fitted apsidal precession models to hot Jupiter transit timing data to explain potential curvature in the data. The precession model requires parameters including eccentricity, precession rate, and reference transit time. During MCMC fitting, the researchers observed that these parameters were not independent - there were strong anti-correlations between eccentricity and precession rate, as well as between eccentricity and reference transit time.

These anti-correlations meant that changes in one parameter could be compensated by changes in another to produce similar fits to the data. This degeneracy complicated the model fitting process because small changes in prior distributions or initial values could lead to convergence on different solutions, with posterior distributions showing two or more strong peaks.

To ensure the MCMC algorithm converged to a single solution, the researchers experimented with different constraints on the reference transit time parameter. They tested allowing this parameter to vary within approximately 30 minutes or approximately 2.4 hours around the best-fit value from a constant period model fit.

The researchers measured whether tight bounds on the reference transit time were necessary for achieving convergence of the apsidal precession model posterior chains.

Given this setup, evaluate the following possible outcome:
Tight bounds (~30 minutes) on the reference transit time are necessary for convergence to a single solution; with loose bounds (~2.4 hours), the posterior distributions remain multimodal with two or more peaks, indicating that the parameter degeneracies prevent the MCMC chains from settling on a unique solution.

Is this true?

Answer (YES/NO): NO